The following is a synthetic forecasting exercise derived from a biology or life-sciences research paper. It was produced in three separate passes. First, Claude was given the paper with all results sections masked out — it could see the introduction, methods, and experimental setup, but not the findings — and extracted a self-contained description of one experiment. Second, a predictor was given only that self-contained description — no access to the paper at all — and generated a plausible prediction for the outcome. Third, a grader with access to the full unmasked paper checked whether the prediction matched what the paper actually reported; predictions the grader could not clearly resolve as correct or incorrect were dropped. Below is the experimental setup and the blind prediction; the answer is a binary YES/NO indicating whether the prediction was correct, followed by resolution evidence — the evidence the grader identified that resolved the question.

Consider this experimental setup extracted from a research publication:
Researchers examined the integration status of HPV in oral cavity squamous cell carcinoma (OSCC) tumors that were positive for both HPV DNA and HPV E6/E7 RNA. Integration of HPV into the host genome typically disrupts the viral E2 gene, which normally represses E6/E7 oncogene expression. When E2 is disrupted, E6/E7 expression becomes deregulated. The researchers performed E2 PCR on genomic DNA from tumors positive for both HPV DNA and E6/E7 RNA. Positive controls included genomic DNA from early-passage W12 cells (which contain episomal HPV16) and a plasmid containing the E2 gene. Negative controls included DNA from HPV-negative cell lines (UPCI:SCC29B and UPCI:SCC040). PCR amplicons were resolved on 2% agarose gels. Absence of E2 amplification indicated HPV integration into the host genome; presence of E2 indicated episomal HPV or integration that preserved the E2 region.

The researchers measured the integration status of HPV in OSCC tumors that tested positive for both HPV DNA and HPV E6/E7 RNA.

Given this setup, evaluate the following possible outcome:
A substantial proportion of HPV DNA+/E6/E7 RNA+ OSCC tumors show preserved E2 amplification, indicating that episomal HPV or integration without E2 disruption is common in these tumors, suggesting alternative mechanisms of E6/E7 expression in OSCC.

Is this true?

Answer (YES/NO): NO